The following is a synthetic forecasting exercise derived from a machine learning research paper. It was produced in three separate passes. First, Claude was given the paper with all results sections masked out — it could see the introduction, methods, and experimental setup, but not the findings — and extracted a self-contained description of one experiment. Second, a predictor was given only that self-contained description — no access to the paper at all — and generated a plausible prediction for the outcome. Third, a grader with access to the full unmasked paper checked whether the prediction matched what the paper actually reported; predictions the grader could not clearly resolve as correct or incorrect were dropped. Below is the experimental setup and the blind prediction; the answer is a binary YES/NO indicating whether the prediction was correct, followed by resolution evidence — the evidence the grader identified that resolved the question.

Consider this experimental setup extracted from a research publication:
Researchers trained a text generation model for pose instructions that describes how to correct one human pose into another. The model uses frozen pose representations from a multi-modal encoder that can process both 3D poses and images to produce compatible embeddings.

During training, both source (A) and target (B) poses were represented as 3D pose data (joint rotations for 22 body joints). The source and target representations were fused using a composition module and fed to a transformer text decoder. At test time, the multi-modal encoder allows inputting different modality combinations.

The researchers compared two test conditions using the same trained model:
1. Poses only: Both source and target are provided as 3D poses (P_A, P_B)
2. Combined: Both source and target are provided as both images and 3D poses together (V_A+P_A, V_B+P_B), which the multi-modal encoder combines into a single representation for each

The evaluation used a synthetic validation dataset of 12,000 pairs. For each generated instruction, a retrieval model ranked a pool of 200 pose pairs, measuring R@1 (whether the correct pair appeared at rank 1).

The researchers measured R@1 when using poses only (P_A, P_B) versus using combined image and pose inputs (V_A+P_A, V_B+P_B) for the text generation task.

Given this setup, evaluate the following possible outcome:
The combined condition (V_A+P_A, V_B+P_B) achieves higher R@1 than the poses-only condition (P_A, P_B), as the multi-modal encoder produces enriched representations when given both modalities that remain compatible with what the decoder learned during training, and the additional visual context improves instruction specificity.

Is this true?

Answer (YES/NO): NO